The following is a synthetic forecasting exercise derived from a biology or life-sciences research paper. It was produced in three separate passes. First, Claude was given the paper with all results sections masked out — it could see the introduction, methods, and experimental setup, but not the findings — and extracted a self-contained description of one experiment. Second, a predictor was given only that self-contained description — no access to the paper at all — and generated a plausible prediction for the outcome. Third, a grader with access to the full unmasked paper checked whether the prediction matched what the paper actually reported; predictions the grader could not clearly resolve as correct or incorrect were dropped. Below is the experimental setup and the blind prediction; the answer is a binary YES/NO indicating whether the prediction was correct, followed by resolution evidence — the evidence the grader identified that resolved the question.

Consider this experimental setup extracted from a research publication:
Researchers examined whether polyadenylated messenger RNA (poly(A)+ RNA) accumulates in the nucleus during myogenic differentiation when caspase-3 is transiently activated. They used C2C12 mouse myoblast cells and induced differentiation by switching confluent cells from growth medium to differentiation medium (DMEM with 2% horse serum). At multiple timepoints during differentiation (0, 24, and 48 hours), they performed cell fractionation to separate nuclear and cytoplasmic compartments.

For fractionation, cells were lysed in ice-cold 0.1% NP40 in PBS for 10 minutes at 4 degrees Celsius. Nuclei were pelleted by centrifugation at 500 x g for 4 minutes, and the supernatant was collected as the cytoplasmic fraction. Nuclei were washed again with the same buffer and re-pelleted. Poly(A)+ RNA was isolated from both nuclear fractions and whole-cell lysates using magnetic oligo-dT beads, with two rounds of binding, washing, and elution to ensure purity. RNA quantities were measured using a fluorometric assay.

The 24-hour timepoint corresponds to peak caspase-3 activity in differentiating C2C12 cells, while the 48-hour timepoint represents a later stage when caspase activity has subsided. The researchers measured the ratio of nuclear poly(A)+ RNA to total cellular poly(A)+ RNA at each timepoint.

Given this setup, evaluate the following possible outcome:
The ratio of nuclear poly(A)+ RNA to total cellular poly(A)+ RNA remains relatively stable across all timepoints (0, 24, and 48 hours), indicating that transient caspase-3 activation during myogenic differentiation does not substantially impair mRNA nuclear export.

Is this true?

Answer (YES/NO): NO